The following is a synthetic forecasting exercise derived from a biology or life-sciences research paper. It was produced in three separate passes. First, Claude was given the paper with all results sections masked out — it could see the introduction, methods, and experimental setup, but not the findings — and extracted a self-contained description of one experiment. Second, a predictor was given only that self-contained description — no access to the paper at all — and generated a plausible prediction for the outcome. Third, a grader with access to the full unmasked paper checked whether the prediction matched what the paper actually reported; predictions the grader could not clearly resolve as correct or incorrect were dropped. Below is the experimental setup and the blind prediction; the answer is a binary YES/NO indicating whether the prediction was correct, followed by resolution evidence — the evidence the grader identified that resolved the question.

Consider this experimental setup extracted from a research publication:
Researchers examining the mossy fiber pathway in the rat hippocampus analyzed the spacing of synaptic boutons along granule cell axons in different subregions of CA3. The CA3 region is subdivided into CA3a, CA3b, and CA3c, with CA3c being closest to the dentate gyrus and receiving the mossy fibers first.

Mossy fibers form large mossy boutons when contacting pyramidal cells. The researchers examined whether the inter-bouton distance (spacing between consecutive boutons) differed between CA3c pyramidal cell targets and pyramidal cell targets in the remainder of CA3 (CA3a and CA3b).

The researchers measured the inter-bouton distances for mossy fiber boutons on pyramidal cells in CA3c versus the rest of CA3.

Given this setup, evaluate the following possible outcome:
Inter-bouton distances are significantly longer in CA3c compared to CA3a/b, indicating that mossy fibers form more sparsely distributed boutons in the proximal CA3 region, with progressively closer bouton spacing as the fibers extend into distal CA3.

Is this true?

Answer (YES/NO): NO